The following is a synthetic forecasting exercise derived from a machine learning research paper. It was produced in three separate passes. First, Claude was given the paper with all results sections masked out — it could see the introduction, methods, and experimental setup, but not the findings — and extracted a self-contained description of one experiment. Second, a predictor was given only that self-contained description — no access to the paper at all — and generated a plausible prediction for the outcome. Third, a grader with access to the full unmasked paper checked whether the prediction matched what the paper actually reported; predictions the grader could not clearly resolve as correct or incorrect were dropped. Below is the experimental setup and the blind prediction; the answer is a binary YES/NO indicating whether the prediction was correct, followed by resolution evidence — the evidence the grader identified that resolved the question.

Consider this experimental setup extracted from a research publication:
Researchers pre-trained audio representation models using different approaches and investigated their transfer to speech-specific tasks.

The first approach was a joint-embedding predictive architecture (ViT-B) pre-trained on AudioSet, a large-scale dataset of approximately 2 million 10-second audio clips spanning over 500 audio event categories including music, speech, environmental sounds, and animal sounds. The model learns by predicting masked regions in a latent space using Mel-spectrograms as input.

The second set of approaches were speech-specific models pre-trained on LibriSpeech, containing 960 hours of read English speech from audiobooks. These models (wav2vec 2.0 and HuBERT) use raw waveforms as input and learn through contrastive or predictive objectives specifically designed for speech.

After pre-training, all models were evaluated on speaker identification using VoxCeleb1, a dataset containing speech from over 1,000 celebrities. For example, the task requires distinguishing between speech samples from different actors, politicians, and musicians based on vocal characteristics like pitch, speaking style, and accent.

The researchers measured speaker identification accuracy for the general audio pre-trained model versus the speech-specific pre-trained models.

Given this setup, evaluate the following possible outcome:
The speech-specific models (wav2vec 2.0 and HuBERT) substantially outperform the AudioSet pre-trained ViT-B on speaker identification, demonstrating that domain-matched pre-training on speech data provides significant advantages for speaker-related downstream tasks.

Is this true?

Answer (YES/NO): NO